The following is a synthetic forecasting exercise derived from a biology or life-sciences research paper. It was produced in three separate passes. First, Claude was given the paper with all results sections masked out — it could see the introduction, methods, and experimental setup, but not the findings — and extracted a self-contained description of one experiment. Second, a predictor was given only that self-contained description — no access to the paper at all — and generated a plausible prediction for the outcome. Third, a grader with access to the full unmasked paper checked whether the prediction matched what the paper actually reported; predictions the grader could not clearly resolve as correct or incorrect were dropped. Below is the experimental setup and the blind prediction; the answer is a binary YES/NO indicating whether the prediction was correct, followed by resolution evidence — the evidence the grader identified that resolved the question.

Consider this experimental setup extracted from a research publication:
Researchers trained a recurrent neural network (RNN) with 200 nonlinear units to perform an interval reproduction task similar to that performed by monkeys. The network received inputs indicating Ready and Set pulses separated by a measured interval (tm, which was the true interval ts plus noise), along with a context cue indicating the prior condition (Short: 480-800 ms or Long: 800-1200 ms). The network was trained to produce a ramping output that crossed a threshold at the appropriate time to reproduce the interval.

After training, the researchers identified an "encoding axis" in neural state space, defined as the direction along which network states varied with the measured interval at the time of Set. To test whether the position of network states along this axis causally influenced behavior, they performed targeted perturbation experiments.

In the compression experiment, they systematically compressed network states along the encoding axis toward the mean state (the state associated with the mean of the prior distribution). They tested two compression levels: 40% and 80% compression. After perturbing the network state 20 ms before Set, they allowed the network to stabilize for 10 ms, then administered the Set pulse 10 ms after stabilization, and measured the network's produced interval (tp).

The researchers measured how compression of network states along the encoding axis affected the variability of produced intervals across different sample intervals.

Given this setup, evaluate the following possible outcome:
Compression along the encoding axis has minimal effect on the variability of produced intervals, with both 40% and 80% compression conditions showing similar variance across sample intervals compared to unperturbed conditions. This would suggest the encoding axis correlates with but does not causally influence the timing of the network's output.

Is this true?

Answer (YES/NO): NO